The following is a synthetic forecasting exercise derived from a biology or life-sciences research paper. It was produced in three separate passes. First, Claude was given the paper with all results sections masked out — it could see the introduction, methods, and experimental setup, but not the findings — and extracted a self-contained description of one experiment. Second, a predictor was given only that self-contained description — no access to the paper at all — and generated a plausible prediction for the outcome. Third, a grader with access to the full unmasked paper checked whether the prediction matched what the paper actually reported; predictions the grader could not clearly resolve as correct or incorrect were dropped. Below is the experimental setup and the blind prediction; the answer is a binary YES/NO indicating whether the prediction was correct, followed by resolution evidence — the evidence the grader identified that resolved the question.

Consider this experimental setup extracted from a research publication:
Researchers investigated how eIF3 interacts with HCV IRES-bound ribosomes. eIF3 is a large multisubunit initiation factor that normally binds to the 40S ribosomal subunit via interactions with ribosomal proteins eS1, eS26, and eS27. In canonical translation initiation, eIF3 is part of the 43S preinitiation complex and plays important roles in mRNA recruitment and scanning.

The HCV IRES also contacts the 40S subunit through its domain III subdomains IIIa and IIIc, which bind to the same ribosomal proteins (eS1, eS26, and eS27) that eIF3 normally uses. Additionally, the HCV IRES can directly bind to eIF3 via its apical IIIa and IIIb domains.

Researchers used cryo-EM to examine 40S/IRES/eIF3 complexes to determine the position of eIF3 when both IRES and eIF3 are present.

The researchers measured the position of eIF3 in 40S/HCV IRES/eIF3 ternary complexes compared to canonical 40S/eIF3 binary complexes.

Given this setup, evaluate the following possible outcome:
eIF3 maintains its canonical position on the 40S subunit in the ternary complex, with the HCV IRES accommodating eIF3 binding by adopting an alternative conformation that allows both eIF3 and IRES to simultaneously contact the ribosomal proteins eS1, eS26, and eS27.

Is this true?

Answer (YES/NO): NO